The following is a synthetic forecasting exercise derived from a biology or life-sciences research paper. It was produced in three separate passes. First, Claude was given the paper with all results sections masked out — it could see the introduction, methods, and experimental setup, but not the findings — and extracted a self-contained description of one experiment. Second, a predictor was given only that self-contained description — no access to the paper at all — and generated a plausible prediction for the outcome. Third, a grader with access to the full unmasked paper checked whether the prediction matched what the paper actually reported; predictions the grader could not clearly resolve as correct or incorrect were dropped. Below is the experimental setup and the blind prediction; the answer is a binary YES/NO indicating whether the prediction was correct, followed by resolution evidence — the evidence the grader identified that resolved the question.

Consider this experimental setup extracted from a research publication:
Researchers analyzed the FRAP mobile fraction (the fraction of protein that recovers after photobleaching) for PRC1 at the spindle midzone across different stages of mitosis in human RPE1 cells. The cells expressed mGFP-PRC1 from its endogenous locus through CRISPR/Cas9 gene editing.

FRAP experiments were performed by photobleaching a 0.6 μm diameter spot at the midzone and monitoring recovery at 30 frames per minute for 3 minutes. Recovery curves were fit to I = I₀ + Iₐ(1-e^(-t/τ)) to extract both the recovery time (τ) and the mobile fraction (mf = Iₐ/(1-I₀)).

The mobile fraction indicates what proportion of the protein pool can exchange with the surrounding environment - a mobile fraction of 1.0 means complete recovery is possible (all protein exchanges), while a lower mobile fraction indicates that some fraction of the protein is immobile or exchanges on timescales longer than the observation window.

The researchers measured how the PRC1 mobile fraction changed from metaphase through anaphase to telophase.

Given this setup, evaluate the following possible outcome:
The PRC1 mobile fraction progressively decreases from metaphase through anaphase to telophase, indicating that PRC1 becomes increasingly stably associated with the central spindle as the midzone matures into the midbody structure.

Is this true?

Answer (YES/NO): YES